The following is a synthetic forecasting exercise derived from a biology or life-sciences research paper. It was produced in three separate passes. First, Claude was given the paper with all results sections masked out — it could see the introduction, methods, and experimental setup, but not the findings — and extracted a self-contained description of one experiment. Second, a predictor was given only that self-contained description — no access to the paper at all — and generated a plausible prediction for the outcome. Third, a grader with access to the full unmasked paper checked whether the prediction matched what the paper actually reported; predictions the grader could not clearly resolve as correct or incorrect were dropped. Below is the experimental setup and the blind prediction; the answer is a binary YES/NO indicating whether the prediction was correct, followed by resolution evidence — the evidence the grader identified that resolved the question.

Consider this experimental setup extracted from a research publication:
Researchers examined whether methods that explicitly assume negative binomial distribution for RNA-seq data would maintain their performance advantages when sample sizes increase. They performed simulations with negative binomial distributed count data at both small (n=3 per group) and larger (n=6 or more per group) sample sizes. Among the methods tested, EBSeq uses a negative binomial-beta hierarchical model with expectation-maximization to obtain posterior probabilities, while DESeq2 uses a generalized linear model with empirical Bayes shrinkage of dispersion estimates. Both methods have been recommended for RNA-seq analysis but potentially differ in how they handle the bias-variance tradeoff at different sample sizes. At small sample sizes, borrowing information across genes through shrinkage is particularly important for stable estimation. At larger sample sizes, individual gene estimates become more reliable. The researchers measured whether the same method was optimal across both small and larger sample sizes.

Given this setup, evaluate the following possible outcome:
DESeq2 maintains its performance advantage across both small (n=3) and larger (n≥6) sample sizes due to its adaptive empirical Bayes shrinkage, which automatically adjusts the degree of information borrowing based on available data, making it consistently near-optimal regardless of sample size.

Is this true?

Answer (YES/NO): NO